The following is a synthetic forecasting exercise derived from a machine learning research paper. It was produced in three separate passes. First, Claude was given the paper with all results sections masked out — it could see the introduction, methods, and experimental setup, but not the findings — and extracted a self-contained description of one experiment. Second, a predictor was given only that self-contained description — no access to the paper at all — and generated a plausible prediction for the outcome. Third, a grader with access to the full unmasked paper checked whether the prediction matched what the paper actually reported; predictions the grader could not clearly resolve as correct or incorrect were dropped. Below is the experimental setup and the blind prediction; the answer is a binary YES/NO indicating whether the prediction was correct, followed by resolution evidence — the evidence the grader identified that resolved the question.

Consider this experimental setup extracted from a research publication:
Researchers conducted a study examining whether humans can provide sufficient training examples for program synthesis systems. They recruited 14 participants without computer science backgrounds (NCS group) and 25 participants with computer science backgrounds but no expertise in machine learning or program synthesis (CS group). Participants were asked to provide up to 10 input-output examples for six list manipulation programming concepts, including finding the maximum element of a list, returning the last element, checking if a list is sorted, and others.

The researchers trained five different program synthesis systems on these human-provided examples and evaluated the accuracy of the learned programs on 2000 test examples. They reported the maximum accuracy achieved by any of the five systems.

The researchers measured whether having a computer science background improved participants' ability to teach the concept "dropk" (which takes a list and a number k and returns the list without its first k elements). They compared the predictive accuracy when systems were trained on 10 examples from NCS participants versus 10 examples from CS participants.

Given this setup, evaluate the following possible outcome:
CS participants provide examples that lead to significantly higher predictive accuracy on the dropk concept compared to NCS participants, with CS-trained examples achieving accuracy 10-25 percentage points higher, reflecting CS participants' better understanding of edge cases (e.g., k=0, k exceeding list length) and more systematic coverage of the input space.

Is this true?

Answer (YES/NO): NO